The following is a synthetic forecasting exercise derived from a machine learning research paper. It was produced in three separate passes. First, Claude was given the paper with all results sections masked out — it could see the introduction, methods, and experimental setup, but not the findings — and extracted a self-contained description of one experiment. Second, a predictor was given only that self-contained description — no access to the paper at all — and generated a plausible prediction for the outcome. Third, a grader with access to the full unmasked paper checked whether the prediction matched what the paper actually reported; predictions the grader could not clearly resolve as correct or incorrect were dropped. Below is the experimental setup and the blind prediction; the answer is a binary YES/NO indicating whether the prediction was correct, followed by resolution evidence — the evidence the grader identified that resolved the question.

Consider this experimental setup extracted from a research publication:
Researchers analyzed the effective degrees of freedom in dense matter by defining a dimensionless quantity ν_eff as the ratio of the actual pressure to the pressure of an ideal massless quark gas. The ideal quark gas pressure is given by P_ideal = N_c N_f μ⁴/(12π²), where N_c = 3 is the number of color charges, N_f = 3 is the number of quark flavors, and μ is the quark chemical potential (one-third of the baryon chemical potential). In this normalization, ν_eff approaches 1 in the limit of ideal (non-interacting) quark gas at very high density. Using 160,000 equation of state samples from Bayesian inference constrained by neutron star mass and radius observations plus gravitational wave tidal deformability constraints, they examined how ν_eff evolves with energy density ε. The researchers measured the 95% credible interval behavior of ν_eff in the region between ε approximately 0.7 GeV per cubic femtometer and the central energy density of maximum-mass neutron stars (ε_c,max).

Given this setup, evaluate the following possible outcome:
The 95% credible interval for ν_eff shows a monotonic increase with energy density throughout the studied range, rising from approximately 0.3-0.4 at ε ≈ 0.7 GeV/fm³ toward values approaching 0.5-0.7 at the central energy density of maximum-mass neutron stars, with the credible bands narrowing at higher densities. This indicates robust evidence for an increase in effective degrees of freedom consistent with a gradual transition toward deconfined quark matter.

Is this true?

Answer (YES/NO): NO